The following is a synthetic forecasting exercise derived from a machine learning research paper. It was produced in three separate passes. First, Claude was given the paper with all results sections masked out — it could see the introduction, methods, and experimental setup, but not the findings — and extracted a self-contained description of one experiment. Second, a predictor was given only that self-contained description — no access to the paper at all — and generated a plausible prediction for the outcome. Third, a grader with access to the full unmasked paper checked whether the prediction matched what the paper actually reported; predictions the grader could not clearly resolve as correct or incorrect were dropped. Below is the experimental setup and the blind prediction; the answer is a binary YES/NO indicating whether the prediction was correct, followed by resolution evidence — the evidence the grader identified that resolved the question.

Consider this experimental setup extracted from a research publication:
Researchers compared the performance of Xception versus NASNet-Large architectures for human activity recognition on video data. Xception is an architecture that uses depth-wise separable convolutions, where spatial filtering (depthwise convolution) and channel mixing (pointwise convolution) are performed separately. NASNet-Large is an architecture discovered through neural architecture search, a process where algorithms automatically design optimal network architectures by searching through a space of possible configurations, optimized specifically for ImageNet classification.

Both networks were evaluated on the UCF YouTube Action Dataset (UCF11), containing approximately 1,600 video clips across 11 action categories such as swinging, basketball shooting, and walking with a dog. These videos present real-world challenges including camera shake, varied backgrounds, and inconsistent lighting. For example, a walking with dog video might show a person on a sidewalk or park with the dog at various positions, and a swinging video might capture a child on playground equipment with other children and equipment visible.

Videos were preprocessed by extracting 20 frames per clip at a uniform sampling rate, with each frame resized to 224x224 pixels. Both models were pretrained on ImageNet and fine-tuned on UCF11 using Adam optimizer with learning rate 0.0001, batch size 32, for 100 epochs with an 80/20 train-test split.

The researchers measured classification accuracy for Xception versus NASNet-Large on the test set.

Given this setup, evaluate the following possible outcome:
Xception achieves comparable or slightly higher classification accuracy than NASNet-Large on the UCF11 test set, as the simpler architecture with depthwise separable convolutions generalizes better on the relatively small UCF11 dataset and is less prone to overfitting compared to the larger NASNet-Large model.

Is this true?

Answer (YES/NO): NO